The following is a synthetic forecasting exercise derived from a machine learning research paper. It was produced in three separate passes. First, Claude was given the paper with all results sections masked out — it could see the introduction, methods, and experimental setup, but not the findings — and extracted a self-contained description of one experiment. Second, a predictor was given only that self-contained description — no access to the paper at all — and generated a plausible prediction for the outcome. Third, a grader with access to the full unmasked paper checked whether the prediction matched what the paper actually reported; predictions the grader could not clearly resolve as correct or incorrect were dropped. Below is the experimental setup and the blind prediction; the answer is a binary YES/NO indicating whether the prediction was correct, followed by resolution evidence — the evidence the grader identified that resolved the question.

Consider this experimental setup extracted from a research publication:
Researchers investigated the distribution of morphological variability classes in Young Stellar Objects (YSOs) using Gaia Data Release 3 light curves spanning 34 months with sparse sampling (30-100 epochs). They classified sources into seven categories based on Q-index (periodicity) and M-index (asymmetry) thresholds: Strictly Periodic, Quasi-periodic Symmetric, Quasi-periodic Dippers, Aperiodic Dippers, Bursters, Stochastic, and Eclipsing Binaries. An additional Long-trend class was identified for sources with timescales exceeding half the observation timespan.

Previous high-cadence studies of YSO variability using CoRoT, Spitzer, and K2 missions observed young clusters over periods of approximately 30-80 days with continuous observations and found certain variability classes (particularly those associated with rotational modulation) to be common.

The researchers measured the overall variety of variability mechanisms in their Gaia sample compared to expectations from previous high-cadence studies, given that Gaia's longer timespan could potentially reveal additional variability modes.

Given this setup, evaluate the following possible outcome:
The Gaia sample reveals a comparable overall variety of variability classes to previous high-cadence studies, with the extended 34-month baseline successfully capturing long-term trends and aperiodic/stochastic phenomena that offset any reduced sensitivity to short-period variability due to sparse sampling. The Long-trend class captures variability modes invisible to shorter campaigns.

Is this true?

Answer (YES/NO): NO